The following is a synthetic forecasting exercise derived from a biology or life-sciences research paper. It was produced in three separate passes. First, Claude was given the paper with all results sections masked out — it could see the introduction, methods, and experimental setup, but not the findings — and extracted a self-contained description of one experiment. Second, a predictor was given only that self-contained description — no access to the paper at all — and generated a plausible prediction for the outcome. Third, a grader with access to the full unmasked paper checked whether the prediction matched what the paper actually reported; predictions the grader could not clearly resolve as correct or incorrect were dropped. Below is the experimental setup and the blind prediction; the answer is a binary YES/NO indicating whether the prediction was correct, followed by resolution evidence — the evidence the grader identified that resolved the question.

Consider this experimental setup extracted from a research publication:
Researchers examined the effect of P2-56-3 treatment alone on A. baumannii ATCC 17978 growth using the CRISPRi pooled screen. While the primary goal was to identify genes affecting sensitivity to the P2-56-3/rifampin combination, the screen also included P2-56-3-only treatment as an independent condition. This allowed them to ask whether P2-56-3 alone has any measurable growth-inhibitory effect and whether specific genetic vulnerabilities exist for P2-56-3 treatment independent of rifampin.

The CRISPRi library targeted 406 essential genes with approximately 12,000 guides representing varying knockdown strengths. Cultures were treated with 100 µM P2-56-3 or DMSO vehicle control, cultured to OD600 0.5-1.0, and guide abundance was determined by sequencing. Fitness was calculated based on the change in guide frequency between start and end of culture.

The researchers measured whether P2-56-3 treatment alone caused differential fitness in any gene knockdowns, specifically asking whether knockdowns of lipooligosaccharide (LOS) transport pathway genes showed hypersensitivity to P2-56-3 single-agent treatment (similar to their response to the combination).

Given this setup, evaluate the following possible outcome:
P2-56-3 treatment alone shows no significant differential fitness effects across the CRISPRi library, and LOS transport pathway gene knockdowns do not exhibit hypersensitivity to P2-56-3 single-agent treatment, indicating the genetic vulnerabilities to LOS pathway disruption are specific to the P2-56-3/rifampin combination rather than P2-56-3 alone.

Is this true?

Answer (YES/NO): NO